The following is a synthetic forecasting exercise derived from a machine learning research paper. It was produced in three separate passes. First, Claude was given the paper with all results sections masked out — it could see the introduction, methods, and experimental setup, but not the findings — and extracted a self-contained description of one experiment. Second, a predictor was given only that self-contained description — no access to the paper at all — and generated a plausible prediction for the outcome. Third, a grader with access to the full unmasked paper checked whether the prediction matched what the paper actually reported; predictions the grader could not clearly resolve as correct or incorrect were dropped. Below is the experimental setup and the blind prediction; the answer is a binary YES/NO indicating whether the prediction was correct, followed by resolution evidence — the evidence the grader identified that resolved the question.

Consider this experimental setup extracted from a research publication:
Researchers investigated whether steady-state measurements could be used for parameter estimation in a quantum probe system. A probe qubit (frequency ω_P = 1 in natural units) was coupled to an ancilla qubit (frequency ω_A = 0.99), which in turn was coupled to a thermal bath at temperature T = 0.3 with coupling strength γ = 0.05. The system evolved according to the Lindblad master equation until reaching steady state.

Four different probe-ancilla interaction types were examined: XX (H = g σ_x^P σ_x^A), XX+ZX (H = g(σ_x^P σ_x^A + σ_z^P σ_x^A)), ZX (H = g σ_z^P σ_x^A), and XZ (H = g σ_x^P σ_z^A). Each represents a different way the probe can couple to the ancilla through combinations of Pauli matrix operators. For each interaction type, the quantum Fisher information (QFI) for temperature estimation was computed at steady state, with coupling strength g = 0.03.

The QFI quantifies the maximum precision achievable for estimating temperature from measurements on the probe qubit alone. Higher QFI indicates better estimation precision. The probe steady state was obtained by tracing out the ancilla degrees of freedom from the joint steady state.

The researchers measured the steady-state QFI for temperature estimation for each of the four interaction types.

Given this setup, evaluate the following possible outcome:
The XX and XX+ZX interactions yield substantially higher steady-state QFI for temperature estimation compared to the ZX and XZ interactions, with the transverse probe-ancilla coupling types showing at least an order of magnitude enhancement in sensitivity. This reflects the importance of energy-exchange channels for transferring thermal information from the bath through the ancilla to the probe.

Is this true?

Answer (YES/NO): NO